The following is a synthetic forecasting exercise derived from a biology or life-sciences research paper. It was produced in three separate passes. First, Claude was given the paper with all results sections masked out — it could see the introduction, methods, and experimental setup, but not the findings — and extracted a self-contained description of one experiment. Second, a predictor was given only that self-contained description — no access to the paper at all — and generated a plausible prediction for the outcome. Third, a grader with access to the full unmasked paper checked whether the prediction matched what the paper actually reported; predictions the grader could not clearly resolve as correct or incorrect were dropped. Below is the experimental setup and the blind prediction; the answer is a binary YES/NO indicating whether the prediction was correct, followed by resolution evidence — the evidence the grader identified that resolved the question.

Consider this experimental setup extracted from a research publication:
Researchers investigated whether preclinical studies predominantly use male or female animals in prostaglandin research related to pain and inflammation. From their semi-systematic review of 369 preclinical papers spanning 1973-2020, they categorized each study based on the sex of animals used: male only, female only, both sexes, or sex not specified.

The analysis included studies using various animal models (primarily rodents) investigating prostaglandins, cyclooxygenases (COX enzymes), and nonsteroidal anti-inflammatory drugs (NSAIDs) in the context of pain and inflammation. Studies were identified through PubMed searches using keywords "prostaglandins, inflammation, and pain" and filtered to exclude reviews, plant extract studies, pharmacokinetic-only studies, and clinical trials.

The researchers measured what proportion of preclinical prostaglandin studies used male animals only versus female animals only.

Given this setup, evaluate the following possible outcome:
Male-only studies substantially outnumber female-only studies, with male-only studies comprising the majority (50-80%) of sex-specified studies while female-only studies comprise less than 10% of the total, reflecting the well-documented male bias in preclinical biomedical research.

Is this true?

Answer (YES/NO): NO